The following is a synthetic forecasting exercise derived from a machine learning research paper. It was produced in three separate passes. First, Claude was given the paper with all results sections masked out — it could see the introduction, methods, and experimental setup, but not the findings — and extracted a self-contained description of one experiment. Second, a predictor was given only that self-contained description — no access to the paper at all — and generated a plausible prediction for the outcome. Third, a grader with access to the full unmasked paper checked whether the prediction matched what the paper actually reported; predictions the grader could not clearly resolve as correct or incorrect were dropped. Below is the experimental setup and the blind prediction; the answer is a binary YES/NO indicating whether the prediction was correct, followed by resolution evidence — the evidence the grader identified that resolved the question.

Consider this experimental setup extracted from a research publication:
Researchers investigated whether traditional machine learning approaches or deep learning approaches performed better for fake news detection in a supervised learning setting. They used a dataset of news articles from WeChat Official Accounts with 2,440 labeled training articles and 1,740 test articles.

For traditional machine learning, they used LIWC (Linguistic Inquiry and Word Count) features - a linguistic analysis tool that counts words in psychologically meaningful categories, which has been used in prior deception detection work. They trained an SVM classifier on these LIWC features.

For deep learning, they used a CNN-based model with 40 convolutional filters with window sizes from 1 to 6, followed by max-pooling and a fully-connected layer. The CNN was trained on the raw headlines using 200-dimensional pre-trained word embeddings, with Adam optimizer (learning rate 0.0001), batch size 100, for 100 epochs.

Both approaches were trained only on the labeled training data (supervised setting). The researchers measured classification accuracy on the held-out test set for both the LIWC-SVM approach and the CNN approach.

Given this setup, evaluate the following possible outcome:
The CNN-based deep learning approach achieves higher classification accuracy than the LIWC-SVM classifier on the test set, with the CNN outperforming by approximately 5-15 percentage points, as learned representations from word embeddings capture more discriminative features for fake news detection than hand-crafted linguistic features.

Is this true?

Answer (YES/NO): NO